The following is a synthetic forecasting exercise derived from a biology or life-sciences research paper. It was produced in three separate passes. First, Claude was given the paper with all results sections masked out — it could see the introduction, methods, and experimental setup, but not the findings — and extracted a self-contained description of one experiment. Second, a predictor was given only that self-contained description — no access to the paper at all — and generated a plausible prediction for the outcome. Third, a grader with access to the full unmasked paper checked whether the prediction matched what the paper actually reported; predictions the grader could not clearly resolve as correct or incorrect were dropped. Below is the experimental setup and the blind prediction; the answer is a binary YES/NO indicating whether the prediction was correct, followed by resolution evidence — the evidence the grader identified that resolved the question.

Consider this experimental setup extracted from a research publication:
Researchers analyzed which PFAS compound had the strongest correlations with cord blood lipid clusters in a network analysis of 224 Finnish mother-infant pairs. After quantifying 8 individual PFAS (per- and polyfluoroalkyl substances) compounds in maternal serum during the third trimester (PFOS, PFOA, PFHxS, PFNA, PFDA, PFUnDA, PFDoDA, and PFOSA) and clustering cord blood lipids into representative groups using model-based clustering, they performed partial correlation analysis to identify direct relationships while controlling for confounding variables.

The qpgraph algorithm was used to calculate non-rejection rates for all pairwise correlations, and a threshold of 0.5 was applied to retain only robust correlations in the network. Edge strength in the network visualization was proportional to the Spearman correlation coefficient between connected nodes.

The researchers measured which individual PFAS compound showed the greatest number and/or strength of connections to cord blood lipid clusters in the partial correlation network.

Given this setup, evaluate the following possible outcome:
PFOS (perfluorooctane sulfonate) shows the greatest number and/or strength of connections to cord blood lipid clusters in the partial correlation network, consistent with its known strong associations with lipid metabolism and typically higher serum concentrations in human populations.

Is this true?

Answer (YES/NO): NO